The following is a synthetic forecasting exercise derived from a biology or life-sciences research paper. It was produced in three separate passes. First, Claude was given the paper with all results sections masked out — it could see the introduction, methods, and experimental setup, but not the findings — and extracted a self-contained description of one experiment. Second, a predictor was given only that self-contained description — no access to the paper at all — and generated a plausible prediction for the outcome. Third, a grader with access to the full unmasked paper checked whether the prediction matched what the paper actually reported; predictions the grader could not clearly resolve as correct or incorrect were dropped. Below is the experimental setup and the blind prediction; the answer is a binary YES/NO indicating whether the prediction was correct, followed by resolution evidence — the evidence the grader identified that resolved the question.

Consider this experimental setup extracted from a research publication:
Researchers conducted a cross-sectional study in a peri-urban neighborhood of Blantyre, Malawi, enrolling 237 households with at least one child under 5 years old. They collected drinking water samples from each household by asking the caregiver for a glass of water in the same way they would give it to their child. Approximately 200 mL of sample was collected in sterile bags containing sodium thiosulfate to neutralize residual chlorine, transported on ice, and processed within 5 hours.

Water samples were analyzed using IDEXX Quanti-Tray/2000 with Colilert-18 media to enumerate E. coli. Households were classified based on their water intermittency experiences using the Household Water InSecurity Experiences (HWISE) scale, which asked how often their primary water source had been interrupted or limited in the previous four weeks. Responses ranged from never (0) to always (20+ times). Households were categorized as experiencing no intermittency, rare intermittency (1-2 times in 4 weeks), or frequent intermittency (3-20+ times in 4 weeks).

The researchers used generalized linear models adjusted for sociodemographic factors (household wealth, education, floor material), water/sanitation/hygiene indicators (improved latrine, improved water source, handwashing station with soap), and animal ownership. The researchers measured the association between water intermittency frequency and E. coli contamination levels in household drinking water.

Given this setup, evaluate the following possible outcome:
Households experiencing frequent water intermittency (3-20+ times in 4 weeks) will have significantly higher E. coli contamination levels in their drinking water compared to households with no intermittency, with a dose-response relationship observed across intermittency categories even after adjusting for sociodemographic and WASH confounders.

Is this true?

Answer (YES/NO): NO